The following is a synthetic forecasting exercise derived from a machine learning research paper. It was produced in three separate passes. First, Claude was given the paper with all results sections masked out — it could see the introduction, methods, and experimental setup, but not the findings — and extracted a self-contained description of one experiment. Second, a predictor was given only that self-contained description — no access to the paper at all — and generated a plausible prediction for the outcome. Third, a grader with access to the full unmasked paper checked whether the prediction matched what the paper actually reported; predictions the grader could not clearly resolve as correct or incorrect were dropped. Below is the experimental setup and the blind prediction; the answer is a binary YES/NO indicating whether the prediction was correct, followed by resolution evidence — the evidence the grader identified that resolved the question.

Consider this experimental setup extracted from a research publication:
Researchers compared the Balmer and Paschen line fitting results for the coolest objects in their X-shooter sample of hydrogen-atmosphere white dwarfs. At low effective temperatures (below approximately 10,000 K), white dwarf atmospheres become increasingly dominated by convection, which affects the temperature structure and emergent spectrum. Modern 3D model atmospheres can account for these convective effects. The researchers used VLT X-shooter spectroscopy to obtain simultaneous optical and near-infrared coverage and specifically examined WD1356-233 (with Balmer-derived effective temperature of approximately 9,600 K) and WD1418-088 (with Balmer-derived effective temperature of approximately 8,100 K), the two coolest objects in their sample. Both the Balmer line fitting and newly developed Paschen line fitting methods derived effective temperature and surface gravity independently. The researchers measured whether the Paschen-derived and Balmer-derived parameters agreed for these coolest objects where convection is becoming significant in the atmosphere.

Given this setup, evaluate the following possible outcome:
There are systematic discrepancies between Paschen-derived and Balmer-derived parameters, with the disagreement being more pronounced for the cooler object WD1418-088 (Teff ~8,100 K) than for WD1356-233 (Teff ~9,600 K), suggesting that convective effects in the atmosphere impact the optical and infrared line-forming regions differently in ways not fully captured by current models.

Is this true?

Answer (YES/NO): NO